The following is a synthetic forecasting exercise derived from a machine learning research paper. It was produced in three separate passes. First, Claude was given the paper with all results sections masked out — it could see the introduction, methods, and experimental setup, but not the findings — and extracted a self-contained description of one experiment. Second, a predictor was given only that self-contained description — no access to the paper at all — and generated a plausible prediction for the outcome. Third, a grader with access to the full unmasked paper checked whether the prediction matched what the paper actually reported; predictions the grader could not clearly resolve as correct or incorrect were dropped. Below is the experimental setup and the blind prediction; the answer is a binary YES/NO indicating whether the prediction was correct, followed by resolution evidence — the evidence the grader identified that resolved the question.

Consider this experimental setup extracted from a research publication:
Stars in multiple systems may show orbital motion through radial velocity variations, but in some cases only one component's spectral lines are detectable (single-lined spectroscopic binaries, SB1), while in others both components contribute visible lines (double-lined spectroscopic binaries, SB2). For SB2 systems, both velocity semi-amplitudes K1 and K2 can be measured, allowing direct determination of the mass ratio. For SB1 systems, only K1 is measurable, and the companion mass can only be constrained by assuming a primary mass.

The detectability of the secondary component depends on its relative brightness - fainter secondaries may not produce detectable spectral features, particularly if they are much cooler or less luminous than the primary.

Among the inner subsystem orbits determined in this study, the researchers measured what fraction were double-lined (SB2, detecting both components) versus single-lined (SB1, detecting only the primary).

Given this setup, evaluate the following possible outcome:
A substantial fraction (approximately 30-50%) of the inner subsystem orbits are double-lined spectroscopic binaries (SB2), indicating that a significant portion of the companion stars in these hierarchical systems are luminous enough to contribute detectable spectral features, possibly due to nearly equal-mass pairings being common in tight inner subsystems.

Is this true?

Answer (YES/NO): YES